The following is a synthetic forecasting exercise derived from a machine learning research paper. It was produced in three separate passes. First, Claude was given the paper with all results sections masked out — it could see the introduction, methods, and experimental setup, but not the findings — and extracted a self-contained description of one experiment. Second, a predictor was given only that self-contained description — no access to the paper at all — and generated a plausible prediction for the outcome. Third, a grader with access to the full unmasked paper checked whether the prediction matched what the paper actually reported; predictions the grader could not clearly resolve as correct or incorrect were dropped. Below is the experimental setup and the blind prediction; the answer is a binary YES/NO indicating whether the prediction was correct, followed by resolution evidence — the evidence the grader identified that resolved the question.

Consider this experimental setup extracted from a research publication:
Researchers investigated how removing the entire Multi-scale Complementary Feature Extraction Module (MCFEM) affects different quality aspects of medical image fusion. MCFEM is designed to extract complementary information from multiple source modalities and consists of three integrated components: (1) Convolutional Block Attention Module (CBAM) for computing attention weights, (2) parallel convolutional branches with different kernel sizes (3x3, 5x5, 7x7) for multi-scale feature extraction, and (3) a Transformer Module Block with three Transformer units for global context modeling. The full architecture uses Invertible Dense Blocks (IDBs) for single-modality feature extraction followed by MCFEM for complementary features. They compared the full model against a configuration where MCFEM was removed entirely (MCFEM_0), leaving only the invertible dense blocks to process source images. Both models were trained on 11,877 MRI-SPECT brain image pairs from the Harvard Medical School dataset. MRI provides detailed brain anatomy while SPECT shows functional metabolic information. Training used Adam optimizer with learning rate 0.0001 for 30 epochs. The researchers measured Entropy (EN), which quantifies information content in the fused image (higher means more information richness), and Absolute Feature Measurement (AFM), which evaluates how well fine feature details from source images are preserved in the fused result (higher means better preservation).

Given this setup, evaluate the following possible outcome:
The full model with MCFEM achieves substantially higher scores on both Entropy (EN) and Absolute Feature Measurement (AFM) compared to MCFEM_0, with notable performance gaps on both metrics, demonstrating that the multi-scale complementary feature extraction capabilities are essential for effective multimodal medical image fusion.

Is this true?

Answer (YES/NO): NO